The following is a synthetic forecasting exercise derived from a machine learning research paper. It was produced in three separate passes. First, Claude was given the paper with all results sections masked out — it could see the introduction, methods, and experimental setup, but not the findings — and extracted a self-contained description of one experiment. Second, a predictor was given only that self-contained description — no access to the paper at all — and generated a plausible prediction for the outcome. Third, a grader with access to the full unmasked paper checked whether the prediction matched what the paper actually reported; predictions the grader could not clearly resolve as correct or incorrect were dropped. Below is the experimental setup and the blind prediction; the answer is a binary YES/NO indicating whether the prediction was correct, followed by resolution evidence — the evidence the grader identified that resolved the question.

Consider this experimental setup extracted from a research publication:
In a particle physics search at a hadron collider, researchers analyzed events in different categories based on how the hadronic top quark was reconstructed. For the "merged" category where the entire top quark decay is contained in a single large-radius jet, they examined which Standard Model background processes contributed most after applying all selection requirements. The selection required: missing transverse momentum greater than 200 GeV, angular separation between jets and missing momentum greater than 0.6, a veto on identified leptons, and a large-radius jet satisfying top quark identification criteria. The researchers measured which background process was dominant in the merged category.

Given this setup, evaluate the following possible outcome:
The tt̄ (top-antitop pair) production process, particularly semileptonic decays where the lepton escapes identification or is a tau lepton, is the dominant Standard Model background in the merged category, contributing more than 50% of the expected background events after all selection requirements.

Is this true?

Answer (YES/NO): NO